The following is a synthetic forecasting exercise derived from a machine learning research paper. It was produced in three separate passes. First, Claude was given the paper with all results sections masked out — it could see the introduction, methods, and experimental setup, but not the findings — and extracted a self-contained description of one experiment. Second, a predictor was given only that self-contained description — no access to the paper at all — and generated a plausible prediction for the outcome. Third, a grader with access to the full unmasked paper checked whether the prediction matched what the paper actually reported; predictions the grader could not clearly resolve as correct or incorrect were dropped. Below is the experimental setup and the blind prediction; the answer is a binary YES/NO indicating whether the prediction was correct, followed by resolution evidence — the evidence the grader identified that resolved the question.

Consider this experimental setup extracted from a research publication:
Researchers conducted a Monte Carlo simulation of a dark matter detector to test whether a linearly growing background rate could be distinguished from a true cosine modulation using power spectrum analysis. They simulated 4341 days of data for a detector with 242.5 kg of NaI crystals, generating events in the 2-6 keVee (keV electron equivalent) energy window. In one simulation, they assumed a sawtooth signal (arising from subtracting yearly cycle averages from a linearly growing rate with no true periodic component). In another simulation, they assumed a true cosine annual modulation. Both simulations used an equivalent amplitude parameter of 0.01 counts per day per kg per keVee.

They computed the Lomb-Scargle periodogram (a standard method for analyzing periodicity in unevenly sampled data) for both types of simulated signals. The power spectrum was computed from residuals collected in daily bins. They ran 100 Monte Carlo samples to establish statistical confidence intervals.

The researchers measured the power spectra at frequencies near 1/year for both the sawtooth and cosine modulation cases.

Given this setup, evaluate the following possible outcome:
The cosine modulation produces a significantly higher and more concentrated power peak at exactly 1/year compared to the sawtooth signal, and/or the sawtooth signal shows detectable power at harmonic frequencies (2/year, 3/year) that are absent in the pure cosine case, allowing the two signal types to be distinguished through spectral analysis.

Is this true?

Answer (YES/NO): NO